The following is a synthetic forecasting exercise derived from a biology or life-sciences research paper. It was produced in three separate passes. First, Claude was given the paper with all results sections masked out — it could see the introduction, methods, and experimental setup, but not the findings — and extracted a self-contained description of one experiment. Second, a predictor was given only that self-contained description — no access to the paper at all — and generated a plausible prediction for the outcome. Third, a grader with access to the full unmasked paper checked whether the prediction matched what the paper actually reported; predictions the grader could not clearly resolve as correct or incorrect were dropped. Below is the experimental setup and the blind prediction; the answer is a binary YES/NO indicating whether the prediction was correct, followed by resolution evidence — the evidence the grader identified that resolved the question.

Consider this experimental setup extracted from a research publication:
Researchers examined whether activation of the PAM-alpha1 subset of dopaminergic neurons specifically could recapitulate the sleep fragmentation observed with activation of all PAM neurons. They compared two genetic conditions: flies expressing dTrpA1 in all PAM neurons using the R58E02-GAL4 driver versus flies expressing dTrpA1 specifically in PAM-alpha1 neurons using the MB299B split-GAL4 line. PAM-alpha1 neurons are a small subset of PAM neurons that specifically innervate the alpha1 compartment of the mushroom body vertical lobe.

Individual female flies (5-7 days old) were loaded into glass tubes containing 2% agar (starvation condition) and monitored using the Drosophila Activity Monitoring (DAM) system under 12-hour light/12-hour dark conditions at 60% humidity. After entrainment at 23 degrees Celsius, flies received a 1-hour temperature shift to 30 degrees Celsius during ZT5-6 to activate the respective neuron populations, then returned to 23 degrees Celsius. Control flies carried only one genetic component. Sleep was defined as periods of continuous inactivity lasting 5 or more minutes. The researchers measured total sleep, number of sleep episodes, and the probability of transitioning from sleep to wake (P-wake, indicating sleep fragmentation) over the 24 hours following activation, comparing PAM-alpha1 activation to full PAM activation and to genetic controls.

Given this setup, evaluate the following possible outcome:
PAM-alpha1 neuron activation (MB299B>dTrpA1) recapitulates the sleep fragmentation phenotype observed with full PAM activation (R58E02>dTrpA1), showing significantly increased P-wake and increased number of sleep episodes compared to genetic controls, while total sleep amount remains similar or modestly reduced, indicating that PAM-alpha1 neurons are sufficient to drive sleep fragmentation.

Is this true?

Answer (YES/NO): YES